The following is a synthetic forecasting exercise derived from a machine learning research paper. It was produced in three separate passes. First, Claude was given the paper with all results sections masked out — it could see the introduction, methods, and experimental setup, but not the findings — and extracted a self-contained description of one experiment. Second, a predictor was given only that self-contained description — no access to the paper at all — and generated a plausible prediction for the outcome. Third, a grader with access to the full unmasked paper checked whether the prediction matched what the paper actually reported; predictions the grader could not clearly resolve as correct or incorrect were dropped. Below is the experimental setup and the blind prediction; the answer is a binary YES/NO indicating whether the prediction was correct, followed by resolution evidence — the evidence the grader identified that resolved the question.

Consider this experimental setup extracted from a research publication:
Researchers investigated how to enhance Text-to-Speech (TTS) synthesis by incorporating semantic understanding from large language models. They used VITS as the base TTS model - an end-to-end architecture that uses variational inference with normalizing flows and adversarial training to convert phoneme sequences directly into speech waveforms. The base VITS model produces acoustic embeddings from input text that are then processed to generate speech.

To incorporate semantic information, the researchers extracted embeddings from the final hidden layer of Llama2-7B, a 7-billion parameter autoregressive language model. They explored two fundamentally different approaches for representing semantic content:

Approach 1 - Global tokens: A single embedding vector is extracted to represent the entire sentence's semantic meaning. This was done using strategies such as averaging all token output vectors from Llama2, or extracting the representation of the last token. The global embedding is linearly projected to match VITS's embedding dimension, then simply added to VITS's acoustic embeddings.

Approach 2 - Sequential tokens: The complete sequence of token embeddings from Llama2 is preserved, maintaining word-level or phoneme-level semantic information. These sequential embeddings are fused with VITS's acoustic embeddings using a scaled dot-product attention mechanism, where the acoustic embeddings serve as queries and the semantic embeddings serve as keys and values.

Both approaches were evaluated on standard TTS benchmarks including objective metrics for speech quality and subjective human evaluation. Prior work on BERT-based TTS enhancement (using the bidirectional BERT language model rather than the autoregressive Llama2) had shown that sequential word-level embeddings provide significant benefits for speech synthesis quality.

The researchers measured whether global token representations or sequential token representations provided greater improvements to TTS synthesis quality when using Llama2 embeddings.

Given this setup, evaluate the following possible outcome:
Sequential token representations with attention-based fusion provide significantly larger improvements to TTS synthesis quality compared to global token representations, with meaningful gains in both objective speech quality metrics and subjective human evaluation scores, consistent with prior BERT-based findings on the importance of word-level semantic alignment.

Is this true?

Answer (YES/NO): NO